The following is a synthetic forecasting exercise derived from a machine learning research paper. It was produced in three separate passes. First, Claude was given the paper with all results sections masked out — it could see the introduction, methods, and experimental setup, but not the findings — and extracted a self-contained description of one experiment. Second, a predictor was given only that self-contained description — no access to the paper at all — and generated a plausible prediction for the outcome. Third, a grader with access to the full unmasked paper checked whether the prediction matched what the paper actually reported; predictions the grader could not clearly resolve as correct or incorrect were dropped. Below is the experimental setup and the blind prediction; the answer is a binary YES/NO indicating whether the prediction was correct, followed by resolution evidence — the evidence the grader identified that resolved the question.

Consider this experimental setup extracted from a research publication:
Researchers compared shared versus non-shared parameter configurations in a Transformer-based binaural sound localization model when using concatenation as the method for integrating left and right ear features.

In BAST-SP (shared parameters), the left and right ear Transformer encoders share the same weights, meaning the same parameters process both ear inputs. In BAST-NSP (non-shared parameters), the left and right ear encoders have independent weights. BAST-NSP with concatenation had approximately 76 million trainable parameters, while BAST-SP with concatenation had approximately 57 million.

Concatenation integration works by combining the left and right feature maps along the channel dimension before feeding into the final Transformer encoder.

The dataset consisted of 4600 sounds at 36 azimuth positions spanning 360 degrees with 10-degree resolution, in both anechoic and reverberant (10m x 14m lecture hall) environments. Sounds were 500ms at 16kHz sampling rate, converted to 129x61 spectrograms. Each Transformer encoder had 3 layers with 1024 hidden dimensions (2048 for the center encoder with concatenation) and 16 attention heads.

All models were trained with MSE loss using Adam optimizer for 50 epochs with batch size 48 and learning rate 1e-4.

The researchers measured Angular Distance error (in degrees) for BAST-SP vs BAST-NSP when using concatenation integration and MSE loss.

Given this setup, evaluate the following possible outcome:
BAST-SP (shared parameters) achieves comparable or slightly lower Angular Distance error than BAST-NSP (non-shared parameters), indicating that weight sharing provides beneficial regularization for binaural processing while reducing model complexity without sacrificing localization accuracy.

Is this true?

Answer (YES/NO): YES